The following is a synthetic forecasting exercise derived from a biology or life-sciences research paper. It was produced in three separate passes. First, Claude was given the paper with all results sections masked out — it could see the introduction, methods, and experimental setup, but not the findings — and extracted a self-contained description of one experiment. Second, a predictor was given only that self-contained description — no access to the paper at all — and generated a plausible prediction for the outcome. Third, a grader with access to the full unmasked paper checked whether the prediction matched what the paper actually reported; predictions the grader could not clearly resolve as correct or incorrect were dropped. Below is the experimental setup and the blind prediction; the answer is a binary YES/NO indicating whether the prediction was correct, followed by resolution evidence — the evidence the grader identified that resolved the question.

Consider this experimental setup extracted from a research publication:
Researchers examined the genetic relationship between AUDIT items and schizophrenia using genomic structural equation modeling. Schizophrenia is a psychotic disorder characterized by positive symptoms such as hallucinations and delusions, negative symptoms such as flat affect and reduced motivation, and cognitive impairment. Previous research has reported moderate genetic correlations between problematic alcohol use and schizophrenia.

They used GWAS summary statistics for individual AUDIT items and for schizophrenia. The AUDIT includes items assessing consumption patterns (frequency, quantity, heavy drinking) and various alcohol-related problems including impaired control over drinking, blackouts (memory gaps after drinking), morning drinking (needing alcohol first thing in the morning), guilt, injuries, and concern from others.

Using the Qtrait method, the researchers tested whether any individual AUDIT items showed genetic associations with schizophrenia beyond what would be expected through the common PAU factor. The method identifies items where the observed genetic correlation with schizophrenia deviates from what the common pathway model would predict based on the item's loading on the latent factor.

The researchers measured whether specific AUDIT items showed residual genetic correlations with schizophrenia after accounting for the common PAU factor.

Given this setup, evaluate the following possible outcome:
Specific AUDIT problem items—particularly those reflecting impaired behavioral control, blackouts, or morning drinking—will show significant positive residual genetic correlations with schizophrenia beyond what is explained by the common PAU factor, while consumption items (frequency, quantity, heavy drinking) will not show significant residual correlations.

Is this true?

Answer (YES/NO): NO